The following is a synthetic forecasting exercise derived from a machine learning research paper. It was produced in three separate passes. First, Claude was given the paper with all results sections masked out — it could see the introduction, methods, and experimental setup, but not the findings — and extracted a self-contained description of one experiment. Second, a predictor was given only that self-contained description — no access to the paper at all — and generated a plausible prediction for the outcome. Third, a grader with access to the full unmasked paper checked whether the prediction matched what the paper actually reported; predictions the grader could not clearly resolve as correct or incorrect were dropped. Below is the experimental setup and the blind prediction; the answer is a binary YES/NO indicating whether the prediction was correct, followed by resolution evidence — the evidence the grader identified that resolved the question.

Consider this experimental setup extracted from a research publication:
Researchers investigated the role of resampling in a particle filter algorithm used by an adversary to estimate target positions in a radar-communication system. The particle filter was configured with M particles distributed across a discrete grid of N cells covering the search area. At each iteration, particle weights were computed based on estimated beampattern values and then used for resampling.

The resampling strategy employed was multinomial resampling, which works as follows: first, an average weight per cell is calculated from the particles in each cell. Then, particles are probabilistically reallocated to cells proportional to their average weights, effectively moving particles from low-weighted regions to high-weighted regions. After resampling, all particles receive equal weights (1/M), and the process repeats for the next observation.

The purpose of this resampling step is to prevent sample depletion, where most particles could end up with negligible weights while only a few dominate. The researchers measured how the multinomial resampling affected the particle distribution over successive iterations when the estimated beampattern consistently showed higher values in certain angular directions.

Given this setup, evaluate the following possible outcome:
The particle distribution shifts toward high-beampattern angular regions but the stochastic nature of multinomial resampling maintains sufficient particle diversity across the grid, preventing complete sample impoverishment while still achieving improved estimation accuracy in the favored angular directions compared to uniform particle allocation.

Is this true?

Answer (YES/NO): NO